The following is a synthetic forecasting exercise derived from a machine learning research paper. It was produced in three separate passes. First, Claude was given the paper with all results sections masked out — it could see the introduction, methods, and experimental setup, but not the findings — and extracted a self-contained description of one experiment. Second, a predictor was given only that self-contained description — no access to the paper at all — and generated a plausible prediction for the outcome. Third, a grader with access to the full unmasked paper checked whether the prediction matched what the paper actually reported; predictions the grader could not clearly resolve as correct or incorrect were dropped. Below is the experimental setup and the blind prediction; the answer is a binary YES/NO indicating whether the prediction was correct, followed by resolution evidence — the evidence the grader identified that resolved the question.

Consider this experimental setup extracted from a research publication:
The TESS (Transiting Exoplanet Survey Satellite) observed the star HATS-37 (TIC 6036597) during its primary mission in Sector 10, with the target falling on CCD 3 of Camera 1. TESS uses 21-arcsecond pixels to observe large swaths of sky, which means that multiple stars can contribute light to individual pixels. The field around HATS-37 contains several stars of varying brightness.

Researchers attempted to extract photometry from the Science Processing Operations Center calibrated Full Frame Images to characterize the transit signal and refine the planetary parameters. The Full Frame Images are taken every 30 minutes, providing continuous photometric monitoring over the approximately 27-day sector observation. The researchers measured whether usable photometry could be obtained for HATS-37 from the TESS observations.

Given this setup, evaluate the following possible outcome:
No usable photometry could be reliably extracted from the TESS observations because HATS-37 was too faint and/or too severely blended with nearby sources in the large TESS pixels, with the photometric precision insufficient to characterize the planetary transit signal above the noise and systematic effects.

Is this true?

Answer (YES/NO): NO